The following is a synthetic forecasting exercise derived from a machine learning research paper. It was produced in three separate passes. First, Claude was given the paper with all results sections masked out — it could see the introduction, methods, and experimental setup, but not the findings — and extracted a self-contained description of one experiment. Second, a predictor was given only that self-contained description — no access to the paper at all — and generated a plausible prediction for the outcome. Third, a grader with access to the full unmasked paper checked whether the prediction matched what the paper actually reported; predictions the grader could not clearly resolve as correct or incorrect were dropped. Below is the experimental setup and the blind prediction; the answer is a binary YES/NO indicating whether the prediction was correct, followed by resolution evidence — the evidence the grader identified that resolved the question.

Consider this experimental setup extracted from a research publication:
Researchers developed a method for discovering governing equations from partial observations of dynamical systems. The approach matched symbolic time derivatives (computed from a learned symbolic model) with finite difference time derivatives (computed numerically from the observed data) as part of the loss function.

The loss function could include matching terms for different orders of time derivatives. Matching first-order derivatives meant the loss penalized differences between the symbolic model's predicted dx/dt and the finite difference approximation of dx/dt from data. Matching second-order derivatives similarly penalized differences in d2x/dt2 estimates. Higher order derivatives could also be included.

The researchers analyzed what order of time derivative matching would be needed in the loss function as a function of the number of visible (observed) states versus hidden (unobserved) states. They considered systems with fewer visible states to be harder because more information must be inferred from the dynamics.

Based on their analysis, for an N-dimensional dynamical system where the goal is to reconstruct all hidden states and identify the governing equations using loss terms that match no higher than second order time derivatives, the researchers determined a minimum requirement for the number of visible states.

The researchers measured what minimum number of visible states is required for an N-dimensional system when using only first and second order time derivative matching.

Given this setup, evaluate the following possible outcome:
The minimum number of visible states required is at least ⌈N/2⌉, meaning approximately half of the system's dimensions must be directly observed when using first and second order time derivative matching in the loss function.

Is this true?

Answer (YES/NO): YES